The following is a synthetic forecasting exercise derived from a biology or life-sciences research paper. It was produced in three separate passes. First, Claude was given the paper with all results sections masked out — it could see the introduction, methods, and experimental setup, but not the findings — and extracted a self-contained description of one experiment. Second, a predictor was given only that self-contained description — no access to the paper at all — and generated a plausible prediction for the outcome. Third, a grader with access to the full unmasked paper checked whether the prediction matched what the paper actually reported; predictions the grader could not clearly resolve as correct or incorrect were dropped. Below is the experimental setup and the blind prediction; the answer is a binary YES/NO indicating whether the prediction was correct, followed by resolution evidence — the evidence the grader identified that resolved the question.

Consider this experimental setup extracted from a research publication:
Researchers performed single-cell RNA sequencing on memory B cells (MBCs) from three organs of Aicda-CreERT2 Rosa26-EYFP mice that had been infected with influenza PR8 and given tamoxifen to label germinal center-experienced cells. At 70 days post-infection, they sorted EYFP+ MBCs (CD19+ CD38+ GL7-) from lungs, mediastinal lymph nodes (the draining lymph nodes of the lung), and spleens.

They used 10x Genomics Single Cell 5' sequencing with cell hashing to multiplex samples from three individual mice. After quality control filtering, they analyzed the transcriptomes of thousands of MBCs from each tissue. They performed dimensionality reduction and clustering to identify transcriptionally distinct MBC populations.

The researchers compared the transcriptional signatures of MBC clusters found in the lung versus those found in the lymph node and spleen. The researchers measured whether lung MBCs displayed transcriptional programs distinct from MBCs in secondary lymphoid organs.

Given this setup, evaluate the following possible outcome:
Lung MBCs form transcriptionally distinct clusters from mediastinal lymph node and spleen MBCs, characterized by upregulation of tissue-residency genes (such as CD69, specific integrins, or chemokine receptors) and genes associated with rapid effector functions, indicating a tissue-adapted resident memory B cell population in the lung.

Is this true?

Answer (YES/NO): NO